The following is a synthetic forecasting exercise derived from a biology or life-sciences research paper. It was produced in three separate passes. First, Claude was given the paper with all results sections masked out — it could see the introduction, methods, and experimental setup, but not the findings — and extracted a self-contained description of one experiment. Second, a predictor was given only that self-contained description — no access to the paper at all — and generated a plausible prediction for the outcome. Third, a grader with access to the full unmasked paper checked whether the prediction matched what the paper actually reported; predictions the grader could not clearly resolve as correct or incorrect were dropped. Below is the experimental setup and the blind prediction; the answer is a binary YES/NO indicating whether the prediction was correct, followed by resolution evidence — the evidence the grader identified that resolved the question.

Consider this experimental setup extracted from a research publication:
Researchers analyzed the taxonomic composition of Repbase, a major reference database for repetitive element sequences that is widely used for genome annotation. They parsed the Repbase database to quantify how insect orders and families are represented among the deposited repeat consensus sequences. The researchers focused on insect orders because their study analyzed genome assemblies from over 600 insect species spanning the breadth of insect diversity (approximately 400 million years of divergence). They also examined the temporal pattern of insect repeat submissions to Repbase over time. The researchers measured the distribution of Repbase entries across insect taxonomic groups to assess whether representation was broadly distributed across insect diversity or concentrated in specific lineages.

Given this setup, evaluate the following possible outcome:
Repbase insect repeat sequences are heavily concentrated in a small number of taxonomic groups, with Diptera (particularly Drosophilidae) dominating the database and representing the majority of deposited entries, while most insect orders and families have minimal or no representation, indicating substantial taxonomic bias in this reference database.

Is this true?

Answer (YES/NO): YES